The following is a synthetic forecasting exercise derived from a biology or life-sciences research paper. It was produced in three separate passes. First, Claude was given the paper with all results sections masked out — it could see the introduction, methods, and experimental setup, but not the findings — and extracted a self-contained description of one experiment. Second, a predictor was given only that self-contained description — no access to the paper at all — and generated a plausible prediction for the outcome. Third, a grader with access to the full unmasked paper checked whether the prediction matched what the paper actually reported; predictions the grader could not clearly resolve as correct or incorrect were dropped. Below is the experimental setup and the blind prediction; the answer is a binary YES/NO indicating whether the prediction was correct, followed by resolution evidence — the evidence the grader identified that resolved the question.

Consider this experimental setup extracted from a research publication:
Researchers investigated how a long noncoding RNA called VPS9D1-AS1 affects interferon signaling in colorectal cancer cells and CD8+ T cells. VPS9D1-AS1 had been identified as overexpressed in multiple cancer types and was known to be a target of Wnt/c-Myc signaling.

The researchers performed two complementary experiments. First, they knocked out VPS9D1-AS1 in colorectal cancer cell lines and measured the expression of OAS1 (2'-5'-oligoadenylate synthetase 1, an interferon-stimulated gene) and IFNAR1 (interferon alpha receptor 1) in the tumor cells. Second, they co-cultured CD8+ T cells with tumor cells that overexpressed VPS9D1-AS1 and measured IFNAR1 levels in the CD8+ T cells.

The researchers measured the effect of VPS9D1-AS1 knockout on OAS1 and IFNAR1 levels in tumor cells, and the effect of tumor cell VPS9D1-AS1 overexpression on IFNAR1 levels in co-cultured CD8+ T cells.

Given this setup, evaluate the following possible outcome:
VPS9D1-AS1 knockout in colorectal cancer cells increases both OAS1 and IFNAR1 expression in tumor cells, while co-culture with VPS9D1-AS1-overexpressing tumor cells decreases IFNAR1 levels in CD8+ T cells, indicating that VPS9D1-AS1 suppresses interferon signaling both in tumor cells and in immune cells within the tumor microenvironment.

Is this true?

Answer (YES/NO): NO